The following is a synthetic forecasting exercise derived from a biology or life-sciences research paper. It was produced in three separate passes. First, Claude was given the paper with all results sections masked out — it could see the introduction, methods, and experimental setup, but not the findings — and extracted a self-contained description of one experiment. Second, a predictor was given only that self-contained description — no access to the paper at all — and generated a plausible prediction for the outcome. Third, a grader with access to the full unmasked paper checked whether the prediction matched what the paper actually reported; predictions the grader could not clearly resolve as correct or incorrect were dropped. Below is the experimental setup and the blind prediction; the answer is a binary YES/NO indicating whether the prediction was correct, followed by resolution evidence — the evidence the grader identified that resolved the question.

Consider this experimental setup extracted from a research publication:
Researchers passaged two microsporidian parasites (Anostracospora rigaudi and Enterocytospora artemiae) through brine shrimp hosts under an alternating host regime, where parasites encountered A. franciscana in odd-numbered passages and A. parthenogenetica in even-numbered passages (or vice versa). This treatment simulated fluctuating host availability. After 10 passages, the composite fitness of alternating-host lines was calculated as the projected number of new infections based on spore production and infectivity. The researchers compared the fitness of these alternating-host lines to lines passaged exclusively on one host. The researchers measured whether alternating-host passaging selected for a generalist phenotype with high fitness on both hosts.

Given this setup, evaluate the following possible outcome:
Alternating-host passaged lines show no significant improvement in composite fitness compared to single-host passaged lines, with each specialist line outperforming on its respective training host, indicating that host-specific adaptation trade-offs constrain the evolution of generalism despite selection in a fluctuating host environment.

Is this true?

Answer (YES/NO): NO